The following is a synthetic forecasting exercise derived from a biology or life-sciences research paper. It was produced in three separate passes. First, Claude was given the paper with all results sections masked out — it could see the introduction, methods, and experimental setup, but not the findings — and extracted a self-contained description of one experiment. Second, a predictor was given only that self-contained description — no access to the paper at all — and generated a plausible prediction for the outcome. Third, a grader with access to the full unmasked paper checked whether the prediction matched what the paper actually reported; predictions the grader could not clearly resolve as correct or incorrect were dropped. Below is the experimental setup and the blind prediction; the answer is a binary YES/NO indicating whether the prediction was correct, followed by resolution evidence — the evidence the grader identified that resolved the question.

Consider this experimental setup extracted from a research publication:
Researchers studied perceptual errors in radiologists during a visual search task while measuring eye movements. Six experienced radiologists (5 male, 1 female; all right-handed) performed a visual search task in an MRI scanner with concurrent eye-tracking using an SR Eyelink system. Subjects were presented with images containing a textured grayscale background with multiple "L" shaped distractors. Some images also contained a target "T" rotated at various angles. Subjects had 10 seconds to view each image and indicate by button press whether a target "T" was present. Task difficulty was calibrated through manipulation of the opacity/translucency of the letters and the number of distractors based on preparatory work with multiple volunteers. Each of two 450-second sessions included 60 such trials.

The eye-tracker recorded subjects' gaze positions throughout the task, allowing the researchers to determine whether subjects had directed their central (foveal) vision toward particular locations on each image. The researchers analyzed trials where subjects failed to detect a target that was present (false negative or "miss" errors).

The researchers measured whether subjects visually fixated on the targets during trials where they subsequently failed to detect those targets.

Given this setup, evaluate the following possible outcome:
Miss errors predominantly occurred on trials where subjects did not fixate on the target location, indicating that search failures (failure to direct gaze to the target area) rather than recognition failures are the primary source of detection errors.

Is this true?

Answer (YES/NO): NO